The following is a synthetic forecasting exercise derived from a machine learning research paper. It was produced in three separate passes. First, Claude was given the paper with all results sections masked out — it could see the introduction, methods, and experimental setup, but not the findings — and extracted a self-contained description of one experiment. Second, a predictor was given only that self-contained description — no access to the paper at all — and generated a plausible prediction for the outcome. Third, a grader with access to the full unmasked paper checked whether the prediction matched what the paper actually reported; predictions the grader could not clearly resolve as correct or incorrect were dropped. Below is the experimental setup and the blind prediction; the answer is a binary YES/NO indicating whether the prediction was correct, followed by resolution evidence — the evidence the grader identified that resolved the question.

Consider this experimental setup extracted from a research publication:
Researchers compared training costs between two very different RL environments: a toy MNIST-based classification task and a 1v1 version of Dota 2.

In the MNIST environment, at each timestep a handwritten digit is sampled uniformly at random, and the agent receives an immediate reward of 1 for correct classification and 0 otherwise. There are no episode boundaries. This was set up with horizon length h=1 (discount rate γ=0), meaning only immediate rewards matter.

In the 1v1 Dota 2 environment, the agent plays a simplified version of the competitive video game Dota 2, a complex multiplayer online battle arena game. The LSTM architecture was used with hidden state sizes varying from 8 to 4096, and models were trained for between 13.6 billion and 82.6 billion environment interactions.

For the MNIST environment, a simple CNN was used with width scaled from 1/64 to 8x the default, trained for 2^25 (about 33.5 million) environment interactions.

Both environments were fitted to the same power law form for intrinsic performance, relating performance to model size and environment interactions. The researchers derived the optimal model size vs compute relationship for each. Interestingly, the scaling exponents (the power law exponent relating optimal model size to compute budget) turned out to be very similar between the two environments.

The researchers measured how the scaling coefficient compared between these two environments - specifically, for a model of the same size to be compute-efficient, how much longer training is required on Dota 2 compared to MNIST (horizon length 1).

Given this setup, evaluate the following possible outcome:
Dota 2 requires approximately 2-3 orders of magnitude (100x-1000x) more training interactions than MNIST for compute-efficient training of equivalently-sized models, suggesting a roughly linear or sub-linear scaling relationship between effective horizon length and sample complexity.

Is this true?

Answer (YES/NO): NO